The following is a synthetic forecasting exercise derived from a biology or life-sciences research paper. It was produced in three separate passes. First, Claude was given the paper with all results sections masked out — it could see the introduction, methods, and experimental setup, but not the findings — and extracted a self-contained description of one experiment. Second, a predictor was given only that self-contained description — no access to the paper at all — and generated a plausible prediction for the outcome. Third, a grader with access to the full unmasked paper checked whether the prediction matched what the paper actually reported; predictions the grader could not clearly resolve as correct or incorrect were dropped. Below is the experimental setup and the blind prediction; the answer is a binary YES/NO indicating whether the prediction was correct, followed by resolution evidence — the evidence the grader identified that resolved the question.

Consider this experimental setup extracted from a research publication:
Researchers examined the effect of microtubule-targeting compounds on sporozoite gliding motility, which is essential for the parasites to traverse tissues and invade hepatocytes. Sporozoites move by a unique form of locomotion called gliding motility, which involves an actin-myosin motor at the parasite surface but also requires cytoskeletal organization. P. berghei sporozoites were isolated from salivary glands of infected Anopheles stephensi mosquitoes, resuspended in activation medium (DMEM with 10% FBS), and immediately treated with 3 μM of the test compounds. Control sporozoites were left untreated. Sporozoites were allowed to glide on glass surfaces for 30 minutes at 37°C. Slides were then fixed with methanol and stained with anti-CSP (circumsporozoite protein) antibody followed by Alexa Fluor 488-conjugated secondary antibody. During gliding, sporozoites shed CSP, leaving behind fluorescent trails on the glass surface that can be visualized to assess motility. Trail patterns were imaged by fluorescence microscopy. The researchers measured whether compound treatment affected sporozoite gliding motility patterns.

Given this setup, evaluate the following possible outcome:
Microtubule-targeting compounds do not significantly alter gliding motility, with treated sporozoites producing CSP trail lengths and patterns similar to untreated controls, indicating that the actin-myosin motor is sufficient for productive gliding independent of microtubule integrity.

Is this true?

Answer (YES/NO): NO